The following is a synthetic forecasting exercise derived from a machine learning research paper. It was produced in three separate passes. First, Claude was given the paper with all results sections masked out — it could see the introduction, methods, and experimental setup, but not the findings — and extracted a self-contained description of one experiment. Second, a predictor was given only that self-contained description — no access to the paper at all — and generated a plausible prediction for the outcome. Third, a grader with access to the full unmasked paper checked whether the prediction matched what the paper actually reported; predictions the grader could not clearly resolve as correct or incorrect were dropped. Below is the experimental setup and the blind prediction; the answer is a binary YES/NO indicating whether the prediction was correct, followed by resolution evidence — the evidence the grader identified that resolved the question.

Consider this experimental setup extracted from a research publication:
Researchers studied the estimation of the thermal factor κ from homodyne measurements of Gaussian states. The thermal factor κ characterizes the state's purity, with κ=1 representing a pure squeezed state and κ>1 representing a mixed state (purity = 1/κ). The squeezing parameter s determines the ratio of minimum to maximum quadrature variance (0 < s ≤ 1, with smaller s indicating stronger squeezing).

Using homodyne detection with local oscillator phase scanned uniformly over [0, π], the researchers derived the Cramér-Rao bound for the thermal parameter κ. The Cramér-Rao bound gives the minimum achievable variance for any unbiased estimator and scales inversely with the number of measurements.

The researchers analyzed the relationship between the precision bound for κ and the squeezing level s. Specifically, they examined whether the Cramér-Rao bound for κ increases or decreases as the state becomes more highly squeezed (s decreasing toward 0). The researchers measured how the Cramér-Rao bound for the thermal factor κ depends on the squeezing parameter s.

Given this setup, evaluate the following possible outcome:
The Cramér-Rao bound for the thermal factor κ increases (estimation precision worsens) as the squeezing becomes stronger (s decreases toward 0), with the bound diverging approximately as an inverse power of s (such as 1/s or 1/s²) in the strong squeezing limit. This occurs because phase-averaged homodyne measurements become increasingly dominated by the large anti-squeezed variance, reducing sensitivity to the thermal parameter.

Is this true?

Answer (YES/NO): YES